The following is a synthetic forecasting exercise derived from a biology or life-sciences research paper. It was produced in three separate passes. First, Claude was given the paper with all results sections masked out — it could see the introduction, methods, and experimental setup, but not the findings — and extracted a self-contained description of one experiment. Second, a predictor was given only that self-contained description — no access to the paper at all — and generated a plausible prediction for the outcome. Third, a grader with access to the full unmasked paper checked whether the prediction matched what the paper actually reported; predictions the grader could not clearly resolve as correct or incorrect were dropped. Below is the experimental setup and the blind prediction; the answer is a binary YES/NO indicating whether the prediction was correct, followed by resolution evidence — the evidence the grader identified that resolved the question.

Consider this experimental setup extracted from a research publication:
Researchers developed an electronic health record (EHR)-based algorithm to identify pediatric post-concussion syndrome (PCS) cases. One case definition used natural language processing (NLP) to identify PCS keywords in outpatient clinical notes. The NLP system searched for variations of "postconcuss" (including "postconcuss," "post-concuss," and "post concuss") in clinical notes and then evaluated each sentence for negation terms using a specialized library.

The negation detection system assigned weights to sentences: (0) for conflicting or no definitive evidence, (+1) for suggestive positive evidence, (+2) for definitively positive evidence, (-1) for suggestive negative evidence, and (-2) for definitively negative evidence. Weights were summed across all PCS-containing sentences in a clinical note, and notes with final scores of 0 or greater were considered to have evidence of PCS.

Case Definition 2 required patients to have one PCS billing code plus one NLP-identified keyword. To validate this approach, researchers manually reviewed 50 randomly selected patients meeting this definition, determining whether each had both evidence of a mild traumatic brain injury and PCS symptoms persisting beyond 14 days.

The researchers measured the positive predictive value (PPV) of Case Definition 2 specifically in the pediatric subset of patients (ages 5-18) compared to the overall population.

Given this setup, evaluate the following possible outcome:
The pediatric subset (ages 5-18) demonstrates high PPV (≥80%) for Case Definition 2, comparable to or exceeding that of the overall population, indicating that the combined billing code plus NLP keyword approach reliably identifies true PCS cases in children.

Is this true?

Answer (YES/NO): NO